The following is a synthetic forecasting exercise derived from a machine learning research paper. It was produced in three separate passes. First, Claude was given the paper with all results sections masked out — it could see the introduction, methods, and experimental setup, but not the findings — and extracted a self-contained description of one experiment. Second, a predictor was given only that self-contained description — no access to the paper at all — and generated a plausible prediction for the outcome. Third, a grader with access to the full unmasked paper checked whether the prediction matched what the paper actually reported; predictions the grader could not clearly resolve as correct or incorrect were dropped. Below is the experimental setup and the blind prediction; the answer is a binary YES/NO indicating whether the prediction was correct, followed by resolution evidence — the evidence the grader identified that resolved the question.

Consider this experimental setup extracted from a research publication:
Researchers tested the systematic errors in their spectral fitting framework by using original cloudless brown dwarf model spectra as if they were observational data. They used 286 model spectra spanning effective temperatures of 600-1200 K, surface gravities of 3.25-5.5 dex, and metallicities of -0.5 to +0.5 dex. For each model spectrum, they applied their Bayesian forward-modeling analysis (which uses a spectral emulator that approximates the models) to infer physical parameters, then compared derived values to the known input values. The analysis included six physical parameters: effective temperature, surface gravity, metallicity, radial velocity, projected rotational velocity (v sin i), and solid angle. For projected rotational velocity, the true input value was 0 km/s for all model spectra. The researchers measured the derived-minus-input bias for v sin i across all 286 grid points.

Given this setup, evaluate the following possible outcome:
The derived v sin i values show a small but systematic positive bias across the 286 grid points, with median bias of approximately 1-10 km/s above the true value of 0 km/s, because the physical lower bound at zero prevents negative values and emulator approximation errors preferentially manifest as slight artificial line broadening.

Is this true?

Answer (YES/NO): NO